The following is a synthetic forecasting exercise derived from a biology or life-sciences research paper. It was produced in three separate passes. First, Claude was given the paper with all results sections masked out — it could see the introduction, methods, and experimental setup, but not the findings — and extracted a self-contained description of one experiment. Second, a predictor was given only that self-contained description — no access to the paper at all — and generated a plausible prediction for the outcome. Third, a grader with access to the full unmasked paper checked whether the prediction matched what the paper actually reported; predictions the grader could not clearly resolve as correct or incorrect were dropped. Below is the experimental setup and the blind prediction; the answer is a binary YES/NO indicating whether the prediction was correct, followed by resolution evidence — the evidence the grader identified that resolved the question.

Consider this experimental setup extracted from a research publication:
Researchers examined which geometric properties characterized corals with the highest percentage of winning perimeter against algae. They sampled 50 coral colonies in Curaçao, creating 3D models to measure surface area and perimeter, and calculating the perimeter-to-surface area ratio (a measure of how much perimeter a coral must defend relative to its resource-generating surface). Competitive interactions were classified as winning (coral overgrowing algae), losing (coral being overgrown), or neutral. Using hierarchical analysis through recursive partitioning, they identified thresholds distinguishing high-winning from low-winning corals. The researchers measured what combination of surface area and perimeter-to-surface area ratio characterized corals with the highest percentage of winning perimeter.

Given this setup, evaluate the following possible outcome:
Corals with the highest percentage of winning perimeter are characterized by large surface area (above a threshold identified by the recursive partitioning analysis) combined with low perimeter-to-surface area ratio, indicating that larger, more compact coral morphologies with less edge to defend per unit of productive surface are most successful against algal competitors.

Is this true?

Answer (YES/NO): YES